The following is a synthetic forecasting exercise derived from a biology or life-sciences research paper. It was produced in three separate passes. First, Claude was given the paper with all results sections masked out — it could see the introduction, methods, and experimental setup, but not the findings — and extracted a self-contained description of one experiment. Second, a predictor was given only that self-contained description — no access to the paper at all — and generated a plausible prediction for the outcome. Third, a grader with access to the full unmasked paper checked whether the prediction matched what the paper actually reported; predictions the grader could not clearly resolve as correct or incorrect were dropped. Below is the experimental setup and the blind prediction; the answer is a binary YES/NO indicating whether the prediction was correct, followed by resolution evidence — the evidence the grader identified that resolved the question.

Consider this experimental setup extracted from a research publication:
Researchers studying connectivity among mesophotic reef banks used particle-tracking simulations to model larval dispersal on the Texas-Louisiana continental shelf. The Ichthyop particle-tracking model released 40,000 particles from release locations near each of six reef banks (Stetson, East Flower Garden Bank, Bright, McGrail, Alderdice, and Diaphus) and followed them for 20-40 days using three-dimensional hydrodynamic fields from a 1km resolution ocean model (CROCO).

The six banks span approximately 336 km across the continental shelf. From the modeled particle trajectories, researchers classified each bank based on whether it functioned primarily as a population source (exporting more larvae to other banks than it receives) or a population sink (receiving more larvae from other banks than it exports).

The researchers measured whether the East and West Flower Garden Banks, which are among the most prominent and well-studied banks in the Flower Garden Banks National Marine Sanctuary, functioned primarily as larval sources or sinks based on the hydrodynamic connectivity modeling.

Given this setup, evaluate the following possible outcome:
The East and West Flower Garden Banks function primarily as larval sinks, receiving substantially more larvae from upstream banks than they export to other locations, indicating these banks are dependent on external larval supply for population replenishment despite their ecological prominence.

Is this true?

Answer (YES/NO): YES